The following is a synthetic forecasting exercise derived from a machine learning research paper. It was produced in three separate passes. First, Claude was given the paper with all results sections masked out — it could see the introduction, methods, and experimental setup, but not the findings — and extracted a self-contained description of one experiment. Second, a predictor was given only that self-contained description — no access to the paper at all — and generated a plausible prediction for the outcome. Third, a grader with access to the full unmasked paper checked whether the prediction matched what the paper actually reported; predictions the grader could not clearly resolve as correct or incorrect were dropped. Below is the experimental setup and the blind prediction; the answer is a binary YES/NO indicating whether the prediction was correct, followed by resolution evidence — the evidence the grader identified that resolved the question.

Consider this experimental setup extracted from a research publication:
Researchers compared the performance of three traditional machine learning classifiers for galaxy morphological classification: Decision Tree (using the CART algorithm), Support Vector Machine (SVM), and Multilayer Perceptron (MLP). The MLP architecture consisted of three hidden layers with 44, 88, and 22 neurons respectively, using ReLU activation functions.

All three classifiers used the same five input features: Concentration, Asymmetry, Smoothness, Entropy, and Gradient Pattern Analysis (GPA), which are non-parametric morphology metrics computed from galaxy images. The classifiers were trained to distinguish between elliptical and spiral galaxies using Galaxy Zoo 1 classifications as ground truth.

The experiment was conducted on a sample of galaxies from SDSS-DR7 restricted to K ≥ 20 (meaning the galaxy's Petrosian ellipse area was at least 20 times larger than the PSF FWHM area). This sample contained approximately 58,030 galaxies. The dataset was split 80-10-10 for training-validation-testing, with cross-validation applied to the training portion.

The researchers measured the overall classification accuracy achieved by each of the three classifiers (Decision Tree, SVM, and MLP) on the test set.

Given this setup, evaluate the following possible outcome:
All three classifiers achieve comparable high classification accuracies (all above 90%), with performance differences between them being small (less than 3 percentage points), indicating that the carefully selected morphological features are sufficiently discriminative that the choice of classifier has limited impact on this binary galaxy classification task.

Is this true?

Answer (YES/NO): YES